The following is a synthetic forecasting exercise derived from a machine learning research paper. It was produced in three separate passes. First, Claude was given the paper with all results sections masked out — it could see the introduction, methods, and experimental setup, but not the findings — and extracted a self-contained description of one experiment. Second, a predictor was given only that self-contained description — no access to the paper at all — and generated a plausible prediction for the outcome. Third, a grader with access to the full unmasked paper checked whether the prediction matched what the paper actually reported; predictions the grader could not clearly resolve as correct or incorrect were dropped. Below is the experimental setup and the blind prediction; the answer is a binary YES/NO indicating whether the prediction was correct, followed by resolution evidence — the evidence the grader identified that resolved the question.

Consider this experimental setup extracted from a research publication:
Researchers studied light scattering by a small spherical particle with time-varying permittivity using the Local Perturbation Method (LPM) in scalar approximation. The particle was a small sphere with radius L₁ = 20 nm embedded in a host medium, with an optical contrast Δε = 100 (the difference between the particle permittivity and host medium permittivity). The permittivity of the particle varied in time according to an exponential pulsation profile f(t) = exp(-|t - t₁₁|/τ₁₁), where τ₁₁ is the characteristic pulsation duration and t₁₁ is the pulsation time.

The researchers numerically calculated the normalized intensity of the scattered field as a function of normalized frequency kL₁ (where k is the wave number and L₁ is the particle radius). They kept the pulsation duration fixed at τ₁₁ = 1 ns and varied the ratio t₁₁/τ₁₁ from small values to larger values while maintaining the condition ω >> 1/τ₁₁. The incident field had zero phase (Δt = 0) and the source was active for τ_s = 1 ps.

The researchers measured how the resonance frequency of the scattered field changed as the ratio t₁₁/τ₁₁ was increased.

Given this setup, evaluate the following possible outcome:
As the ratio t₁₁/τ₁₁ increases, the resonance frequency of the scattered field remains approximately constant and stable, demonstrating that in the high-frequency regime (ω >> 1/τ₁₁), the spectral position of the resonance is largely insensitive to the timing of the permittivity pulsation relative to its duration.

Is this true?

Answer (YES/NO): NO